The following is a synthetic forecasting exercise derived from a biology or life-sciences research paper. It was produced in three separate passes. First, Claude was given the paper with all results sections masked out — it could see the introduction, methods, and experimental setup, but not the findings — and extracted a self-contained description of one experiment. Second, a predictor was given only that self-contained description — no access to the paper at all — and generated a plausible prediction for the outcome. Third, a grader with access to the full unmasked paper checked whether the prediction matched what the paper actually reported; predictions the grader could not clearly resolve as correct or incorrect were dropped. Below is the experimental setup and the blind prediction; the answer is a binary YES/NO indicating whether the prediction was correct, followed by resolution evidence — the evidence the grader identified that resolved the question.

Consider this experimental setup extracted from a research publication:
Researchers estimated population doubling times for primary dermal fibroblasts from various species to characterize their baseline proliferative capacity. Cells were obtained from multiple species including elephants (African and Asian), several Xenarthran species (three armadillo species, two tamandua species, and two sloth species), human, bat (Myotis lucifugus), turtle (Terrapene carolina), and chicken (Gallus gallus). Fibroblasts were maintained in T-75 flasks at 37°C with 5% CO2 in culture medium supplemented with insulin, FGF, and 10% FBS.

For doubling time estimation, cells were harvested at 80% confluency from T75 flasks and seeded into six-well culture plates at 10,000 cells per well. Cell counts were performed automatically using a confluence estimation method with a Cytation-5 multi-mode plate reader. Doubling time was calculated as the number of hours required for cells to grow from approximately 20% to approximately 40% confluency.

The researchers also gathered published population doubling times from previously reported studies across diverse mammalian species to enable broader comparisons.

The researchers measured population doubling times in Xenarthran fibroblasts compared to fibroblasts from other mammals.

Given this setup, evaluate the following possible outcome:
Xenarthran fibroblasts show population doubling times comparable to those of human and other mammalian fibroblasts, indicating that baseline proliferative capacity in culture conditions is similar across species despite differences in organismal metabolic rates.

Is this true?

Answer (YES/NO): NO